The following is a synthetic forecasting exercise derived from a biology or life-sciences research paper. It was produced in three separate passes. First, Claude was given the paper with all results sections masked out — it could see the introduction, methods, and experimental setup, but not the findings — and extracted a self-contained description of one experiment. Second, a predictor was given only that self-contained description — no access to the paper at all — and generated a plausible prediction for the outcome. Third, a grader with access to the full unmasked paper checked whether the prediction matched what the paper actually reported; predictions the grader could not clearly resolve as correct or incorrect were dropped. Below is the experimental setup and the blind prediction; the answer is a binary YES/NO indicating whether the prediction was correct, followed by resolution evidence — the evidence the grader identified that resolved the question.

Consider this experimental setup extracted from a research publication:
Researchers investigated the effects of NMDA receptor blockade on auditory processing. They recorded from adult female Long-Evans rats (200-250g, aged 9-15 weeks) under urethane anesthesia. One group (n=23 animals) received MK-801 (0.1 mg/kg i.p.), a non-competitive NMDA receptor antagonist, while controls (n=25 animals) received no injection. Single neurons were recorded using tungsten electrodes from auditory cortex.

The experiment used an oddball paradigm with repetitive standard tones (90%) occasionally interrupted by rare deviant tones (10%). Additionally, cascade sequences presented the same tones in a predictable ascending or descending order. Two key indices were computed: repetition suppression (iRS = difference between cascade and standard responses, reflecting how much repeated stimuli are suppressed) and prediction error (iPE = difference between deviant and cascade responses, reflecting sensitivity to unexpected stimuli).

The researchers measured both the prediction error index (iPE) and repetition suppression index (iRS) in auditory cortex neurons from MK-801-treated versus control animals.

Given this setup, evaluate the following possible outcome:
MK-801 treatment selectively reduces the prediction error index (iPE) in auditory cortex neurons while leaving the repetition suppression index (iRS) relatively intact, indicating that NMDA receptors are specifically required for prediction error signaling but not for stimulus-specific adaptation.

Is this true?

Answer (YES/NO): NO